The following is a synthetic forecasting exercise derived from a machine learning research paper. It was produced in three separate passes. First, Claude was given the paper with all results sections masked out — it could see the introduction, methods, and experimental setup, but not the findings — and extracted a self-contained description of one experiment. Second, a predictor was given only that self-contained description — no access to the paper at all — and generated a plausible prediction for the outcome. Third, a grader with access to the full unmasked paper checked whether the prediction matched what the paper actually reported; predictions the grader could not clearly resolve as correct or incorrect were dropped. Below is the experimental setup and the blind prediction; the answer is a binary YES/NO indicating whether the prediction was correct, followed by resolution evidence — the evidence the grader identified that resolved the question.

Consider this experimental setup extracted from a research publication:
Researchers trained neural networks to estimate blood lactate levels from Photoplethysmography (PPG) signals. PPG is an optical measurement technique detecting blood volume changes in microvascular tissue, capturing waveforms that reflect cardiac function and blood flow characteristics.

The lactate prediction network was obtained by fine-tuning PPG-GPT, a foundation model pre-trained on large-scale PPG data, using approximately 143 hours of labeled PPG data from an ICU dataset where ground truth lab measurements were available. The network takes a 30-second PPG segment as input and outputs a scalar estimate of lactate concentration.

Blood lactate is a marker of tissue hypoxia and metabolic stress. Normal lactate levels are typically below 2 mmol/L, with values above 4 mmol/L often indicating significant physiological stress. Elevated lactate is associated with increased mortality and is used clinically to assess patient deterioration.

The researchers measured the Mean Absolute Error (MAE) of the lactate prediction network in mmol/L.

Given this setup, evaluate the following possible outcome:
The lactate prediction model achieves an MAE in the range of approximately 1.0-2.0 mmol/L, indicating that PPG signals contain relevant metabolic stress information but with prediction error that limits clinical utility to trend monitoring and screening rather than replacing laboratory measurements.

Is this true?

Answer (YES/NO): YES